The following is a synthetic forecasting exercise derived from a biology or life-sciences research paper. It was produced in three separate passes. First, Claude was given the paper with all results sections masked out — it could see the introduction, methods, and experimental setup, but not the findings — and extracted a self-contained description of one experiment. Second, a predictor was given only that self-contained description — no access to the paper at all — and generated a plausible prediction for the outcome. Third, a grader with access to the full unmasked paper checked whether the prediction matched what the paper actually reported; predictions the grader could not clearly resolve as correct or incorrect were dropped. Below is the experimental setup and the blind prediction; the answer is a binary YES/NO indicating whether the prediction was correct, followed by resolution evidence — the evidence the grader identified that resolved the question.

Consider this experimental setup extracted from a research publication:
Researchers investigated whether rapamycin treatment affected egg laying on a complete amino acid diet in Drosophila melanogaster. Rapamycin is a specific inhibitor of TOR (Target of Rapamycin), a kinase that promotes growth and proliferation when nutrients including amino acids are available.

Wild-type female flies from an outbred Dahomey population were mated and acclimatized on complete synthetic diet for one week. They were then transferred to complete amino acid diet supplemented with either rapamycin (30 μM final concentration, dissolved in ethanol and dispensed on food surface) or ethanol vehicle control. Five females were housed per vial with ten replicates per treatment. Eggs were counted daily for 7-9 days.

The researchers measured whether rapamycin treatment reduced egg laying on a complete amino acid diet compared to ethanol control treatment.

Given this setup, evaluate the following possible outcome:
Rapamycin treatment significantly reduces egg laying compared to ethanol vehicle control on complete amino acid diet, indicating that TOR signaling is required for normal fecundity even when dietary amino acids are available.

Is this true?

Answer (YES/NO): YES